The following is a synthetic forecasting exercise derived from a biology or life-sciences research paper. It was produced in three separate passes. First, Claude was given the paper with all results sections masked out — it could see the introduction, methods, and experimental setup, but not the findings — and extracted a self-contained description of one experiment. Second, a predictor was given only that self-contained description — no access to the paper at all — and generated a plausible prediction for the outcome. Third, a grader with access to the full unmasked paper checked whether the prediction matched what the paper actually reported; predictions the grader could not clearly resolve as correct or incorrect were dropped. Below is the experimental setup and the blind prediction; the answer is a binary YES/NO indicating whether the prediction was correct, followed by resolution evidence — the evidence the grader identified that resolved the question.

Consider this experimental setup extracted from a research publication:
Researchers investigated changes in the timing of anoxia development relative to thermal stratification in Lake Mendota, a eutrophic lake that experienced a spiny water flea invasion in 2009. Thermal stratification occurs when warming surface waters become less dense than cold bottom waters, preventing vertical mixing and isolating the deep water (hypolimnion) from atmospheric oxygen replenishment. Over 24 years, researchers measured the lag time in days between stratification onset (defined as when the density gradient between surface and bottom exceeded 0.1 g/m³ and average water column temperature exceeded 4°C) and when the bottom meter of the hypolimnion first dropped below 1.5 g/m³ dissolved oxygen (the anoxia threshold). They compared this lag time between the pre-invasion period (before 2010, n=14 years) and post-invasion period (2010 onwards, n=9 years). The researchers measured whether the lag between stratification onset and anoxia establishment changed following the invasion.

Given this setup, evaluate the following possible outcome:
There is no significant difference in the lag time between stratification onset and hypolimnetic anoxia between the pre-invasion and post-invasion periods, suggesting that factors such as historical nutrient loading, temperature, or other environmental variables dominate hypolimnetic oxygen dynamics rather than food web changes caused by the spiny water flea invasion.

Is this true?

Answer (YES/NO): NO